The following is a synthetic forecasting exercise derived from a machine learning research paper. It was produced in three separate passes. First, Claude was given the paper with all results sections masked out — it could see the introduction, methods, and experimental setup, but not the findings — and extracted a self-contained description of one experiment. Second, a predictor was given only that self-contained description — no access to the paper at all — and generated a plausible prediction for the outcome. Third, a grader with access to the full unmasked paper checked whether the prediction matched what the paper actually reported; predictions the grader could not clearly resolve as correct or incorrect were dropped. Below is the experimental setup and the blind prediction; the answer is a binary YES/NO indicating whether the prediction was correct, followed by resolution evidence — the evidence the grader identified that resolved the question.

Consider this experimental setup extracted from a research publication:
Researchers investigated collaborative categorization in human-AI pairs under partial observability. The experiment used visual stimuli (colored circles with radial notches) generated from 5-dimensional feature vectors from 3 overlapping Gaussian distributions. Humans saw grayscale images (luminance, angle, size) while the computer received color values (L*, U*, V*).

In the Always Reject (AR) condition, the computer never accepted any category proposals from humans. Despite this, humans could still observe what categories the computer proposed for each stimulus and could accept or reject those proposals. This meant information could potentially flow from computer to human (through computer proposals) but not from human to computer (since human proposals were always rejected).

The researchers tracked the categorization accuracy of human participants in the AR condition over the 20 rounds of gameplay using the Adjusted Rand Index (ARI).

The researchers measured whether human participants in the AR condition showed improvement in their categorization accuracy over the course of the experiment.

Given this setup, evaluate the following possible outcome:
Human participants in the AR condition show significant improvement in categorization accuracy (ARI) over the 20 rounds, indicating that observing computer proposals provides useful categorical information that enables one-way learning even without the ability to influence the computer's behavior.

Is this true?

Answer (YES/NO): NO